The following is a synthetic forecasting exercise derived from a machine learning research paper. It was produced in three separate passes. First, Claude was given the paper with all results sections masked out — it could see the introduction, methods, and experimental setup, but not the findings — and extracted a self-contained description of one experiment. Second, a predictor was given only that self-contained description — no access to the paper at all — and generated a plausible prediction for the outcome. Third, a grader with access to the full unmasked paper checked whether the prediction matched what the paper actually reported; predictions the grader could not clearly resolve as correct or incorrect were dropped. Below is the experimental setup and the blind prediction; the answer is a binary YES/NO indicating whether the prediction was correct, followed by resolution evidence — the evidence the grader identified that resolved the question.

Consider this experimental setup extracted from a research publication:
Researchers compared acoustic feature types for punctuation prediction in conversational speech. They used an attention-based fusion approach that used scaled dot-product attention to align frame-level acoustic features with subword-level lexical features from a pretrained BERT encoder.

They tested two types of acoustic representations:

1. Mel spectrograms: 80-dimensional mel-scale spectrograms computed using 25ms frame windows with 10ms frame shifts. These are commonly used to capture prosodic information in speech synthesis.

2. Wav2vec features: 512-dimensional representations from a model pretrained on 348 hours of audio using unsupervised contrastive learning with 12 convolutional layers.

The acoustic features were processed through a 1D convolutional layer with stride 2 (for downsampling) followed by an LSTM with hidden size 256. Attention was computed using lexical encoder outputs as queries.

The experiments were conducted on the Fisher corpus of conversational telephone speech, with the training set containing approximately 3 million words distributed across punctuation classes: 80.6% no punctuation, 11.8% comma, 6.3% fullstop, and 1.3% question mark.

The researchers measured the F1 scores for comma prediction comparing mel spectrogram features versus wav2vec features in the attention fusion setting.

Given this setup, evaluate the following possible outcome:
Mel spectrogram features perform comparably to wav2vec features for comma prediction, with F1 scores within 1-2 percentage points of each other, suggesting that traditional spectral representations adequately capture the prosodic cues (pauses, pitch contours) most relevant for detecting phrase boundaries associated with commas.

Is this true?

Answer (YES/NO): NO